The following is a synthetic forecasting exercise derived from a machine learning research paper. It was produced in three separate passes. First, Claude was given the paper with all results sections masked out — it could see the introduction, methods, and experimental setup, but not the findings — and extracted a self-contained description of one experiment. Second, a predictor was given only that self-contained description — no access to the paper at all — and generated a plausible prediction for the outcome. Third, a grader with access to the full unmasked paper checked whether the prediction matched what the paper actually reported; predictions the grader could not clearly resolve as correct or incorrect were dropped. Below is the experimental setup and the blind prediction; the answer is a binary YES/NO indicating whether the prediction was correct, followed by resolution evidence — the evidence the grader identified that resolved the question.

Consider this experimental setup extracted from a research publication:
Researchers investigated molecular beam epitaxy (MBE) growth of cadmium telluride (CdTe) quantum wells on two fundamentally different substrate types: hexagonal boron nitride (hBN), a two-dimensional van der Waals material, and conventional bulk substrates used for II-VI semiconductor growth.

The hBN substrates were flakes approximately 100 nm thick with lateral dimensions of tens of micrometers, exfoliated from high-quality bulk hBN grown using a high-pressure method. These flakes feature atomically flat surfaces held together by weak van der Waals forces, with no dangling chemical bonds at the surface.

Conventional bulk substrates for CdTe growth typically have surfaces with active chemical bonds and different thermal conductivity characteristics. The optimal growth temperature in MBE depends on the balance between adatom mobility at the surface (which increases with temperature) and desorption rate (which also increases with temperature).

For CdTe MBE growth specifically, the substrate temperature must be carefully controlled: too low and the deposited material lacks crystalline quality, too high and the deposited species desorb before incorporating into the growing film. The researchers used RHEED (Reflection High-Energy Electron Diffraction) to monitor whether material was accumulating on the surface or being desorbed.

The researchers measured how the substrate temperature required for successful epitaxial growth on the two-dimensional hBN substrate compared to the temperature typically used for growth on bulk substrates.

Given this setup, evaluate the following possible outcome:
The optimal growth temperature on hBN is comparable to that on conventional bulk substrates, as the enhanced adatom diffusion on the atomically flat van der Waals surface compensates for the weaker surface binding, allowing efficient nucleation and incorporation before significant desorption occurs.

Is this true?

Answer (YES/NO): NO